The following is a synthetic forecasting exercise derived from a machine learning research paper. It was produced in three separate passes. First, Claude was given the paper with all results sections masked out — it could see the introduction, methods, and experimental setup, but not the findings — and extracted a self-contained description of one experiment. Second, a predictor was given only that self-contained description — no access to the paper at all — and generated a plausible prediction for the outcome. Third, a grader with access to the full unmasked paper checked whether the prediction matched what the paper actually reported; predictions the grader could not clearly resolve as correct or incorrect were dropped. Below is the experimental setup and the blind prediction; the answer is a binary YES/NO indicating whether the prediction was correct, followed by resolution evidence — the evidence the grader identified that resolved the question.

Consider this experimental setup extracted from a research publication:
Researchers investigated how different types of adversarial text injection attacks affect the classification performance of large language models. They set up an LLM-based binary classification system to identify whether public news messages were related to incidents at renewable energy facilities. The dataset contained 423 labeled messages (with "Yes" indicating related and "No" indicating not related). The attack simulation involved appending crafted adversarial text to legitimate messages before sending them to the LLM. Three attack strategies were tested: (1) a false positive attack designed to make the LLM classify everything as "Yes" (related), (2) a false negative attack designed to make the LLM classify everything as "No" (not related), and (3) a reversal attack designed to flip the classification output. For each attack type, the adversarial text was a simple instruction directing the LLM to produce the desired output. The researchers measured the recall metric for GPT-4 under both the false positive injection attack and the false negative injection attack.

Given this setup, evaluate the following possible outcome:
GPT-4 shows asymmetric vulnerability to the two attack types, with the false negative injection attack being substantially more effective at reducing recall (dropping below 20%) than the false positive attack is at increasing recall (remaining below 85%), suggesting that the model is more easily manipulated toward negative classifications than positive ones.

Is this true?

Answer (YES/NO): NO